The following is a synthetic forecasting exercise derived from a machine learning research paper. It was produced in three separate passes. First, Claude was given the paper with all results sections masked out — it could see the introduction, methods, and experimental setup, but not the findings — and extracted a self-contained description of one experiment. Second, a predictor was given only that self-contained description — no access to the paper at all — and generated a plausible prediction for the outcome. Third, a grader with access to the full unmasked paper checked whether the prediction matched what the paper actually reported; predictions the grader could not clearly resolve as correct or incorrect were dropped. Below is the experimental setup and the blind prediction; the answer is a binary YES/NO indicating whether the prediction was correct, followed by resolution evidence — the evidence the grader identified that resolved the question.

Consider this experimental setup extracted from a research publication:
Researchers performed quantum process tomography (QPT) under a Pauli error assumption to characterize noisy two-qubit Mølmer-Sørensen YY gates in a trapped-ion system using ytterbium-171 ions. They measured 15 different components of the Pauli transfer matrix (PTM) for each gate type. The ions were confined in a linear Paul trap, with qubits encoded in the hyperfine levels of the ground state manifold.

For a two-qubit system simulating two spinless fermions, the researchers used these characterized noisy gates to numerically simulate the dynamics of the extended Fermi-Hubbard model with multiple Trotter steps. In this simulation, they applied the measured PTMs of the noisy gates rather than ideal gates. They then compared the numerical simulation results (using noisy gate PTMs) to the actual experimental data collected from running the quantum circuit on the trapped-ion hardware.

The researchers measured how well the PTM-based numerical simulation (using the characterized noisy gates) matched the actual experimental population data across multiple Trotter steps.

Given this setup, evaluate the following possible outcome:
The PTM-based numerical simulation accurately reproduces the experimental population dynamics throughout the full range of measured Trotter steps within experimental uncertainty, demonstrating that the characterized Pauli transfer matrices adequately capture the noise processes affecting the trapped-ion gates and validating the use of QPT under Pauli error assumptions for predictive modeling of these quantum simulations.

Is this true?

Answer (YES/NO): YES